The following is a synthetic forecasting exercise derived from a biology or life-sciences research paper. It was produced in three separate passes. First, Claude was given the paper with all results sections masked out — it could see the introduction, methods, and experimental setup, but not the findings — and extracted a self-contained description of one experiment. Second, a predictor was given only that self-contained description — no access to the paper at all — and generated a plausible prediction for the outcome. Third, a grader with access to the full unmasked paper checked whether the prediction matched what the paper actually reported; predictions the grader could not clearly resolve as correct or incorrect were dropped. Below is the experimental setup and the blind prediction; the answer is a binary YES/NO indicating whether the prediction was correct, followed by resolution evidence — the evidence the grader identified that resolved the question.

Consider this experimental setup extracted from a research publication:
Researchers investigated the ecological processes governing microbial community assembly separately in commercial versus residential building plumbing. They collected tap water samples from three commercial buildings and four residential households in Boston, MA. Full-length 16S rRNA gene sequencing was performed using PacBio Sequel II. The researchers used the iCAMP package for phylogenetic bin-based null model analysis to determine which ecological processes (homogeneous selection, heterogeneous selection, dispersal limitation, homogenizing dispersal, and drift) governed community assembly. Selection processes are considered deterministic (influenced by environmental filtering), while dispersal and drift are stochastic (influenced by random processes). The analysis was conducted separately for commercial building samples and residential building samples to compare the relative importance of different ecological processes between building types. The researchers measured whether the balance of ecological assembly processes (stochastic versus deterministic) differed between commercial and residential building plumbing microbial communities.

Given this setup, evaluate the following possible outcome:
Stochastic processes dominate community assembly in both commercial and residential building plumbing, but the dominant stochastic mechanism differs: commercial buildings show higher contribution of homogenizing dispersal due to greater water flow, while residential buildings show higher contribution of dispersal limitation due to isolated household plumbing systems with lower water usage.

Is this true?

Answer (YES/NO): NO